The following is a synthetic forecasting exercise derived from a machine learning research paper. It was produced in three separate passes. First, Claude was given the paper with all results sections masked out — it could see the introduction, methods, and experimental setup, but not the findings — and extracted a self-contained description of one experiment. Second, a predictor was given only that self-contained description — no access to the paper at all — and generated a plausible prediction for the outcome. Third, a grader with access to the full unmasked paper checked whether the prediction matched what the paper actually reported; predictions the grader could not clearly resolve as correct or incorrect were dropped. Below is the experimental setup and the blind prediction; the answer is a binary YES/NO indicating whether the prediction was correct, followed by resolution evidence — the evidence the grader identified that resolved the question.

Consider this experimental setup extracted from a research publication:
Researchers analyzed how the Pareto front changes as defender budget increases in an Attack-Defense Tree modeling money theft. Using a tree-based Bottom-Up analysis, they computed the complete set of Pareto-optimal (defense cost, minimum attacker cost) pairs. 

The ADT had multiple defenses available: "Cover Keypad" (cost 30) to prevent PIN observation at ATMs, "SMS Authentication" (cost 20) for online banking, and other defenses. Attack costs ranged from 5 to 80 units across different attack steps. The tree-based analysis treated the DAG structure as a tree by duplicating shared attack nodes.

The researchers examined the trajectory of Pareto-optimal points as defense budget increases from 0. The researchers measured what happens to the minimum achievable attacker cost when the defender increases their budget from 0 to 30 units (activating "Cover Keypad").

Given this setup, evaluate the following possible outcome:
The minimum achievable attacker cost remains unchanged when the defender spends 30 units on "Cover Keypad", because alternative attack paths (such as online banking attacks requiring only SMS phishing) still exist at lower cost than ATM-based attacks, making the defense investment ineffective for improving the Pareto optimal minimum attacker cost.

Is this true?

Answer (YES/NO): NO